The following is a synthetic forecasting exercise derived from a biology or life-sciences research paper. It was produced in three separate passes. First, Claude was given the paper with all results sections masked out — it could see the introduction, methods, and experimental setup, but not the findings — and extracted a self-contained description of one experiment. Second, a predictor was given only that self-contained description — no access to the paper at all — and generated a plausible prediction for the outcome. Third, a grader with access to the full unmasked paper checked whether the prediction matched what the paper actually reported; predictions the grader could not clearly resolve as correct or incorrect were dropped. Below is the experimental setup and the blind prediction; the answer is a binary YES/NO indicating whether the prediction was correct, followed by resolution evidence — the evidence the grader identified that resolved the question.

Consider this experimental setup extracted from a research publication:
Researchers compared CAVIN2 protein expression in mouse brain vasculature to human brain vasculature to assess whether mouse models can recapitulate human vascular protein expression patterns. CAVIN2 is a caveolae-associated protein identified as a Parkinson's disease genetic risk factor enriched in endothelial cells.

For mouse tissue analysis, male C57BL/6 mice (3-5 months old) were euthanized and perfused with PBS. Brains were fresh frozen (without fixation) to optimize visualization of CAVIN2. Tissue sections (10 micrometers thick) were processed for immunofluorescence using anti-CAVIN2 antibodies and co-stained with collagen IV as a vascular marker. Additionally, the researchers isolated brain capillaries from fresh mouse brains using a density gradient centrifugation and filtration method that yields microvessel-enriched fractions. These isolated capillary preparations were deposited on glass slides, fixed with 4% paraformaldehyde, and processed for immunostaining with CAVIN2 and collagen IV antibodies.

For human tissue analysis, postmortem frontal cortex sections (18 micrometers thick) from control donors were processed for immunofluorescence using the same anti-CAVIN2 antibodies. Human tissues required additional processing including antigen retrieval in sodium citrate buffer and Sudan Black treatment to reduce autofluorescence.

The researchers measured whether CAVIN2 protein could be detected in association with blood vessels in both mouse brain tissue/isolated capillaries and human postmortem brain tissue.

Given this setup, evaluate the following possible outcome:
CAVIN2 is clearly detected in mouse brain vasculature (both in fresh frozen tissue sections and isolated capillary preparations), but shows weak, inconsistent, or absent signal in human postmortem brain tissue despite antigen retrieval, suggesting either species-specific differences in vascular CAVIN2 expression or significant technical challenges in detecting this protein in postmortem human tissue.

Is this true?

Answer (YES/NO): NO